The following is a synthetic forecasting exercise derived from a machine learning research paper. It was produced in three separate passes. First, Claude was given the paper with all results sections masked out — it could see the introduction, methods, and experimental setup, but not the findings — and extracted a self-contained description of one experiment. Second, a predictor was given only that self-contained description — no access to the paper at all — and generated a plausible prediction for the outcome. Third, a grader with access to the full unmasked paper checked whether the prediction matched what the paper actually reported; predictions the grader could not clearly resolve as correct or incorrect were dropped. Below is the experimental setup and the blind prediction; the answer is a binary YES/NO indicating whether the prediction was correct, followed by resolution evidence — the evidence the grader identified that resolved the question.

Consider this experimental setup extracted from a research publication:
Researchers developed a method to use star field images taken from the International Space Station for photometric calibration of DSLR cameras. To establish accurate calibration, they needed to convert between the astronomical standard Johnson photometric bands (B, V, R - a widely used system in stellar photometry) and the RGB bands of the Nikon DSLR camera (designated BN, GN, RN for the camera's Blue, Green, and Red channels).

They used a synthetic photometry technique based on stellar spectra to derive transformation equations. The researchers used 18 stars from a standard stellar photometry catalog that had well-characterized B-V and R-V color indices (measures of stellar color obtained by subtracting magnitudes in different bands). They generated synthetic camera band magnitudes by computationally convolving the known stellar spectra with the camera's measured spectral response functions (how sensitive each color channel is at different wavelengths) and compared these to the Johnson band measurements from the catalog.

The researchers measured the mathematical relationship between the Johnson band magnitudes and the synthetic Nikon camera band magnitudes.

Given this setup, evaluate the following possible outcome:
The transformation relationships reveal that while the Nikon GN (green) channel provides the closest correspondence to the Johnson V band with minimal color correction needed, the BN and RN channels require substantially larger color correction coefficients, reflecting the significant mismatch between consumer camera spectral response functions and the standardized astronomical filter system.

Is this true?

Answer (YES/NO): YES